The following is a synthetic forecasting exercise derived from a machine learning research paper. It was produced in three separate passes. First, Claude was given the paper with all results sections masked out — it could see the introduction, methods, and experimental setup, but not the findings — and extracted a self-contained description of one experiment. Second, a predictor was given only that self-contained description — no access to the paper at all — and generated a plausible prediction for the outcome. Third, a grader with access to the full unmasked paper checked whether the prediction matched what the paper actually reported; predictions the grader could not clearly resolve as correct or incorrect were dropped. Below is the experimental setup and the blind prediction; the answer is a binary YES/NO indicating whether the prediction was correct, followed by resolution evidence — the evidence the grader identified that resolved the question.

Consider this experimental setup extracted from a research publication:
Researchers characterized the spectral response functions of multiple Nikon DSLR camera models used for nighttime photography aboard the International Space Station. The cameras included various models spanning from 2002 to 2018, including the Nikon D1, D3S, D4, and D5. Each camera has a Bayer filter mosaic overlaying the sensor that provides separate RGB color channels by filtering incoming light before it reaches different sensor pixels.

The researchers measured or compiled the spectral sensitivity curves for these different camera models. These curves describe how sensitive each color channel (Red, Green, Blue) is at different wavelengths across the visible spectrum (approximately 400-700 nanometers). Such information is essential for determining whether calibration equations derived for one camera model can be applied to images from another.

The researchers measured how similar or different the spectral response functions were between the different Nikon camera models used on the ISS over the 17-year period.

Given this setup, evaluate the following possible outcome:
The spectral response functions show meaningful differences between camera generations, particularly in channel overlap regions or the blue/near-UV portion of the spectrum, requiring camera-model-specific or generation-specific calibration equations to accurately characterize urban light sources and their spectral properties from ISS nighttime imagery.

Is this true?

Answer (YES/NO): NO